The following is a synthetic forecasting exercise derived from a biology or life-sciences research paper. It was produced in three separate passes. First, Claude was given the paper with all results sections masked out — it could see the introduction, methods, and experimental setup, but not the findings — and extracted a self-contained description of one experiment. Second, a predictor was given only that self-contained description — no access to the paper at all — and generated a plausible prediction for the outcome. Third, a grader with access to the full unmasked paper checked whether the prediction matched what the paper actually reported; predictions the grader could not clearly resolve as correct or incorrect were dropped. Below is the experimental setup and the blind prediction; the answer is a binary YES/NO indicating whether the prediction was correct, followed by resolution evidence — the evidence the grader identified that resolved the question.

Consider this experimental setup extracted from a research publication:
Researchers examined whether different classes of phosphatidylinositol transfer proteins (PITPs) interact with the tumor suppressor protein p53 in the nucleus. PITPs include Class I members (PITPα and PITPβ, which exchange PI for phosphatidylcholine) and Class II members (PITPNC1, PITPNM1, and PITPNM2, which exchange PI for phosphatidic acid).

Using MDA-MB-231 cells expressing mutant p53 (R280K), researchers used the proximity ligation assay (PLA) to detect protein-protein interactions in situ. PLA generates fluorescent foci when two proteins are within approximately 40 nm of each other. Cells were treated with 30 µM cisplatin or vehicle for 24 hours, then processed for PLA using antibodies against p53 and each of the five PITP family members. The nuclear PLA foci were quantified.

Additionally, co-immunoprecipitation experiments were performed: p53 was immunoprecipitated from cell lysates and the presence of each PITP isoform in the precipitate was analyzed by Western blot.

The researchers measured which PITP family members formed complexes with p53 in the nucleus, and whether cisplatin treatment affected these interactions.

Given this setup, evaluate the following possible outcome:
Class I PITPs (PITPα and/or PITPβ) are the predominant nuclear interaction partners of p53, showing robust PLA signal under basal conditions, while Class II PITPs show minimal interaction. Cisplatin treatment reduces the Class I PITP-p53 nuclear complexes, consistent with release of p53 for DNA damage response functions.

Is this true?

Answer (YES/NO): NO